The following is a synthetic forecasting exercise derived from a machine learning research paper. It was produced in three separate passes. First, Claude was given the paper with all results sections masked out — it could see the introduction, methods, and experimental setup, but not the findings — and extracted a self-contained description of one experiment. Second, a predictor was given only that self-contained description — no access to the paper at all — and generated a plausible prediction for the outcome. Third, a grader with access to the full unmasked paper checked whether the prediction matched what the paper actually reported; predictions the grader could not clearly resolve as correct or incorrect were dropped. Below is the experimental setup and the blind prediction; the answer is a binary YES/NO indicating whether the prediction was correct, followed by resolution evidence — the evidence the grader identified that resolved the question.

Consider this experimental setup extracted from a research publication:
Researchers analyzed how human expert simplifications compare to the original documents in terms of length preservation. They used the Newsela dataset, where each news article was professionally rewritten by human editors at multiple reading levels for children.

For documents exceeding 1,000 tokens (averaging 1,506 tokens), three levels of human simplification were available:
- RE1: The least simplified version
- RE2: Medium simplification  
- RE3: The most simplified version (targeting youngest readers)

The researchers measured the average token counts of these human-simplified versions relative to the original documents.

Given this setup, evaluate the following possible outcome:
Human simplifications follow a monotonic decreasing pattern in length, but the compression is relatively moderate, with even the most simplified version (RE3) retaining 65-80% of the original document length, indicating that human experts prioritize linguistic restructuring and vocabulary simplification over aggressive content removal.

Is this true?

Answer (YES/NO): NO